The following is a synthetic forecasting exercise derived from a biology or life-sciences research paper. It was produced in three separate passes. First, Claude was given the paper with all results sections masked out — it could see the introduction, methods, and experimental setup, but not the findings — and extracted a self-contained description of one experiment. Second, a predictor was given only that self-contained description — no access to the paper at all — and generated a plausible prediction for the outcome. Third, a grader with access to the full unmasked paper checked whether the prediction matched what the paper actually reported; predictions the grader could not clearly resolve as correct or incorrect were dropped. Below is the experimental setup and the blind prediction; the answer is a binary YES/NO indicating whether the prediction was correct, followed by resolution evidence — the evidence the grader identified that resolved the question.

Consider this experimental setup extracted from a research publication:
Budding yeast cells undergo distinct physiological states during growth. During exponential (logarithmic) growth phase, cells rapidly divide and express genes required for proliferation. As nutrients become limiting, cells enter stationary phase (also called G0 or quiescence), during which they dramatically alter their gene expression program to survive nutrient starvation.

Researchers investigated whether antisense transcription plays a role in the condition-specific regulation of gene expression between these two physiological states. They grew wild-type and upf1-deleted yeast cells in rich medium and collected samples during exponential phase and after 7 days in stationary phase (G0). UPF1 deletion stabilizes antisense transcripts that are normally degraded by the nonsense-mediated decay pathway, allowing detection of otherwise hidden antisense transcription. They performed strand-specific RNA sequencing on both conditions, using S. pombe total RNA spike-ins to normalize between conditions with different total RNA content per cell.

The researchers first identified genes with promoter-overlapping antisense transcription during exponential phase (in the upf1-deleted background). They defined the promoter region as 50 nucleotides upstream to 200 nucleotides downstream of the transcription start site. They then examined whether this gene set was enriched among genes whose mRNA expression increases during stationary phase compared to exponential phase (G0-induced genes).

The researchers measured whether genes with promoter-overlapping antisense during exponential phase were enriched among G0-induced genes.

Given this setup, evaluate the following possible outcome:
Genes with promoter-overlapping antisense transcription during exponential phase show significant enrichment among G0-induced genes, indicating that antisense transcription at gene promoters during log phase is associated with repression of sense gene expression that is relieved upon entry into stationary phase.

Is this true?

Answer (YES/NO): YES